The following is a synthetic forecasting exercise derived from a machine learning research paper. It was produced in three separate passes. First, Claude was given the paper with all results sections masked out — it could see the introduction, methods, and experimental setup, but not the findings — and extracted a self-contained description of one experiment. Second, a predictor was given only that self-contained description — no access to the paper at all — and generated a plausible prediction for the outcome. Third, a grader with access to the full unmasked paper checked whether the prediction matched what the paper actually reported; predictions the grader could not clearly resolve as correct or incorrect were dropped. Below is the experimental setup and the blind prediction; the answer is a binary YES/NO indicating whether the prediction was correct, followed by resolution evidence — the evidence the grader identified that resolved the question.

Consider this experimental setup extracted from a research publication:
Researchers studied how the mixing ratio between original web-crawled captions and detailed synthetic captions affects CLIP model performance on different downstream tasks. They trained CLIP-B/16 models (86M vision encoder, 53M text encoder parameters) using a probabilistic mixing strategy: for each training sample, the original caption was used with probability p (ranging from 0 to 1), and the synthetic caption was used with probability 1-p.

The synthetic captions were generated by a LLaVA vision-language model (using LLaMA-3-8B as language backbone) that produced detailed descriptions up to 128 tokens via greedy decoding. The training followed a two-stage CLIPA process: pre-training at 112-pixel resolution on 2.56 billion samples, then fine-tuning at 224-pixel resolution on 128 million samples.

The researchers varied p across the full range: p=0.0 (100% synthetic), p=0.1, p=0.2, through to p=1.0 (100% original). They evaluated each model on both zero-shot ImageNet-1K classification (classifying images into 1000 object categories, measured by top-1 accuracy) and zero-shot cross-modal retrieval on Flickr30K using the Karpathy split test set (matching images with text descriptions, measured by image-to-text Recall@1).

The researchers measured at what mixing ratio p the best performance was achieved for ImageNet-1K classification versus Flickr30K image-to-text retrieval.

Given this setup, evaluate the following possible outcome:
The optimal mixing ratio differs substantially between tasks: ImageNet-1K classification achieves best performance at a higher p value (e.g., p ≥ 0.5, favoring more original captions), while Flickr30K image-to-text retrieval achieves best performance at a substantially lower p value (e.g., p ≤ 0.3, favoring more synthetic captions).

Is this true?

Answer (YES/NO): NO